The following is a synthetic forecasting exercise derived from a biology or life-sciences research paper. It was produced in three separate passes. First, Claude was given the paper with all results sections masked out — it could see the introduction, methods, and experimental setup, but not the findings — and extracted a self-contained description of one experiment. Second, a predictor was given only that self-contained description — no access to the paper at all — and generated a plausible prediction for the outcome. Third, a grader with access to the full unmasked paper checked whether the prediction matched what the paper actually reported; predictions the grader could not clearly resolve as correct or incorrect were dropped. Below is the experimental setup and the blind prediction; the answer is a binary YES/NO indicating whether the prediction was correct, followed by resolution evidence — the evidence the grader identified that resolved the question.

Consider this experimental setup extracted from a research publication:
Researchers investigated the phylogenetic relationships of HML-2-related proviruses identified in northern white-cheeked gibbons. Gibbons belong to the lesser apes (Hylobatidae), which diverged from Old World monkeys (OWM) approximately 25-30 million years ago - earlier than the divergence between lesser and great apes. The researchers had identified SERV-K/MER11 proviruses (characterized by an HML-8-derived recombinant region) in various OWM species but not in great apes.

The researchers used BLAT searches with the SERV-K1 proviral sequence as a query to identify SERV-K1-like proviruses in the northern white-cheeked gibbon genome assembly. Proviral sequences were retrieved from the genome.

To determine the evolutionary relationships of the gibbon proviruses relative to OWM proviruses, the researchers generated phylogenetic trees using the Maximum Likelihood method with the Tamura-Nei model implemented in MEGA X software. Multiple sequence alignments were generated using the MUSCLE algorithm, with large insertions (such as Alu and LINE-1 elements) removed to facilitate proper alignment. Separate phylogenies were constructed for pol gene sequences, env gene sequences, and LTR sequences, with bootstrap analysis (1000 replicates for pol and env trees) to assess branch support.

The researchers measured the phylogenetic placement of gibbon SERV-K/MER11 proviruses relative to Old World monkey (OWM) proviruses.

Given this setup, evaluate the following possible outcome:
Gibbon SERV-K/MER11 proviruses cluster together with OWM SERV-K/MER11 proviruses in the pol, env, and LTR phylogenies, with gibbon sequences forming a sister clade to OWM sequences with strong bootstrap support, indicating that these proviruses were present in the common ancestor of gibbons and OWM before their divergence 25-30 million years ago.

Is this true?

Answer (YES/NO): NO